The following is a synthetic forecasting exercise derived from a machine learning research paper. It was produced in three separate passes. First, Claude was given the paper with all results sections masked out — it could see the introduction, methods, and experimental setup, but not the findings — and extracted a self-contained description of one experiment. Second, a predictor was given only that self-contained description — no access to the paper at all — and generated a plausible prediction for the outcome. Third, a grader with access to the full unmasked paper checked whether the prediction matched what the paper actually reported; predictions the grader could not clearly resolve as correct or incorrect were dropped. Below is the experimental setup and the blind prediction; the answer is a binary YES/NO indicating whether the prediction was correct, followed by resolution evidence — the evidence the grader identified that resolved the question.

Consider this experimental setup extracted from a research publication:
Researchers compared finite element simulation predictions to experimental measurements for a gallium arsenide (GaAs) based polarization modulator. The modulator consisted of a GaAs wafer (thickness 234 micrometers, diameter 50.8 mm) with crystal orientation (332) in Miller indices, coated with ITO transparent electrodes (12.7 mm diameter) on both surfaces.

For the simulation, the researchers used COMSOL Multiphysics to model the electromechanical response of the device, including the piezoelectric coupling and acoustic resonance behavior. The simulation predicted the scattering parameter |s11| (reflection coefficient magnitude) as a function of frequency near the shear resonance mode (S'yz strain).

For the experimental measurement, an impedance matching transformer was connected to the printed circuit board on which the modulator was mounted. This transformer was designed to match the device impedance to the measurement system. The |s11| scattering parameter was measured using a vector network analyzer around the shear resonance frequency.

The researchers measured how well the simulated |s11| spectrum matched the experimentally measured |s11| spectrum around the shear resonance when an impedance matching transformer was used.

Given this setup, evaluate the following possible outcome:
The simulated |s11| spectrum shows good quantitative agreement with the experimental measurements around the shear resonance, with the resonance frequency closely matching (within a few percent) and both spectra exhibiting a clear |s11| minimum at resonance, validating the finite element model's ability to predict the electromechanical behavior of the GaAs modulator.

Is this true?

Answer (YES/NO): YES